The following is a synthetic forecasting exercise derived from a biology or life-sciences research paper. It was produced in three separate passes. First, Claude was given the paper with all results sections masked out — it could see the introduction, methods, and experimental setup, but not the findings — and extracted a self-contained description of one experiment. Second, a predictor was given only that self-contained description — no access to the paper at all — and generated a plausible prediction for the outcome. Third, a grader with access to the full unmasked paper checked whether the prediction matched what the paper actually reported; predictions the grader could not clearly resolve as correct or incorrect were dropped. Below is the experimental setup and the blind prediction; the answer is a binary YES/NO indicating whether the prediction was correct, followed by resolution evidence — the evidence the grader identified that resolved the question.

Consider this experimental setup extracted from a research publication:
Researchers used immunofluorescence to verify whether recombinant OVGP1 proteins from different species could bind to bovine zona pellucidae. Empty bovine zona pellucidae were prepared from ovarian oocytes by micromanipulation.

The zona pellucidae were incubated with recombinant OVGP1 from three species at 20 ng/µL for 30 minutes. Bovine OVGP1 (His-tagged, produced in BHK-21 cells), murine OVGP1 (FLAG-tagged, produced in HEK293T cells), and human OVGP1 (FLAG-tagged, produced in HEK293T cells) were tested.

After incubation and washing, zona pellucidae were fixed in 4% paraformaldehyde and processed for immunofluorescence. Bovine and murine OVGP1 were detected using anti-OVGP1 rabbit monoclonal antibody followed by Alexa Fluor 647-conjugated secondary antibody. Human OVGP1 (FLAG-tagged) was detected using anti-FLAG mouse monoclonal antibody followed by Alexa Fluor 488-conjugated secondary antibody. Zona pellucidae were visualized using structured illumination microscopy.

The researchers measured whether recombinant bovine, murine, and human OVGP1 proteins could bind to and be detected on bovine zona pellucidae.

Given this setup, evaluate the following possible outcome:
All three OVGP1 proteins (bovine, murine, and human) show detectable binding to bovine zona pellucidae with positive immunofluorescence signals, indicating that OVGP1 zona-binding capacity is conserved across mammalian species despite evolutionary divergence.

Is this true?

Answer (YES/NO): YES